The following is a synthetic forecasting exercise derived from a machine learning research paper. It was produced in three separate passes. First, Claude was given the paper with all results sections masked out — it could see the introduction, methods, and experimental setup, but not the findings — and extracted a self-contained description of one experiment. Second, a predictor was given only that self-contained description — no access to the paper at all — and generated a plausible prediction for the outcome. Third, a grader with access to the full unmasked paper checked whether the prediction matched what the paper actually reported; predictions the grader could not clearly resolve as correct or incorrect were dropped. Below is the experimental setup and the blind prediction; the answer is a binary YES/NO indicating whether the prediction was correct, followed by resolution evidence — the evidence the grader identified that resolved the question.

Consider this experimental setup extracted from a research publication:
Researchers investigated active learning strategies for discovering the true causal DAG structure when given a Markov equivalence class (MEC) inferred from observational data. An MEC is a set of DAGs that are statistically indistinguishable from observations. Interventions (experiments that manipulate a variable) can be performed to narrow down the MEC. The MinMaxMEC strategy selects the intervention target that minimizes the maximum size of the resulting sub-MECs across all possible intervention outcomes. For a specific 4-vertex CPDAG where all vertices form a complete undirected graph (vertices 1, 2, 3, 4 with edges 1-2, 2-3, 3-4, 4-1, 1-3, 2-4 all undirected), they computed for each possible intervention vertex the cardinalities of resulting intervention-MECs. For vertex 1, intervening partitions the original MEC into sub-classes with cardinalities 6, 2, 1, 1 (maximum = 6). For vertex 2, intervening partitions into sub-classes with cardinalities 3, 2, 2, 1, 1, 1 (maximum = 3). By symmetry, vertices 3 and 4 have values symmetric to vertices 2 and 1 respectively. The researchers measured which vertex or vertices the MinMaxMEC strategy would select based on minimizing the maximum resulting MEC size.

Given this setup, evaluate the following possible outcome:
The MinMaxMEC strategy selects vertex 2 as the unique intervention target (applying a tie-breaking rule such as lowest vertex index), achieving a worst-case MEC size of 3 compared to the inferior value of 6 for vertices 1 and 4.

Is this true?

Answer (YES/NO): NO